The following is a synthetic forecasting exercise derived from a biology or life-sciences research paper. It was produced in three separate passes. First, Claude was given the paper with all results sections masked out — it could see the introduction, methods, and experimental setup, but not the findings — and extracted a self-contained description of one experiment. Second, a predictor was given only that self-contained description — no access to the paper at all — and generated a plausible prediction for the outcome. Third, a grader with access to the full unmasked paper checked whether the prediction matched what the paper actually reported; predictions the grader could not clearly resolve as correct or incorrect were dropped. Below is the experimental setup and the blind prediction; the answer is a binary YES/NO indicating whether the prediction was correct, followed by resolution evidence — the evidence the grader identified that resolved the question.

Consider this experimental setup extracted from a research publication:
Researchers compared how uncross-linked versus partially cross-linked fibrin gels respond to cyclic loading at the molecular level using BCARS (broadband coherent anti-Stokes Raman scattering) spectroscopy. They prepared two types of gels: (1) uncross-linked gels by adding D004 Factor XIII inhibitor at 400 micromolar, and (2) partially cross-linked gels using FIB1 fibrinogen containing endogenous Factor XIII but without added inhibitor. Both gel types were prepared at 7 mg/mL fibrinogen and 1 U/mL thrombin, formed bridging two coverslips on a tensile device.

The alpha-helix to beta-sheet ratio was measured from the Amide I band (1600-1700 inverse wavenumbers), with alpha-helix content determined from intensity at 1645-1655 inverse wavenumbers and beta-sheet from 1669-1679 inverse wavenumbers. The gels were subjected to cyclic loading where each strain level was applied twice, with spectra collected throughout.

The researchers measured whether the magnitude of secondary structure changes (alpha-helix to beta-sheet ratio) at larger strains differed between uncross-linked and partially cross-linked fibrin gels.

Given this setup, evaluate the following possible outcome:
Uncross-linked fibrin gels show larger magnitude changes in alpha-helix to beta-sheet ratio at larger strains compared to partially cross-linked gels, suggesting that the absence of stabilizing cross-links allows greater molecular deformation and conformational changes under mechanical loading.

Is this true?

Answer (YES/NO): YES